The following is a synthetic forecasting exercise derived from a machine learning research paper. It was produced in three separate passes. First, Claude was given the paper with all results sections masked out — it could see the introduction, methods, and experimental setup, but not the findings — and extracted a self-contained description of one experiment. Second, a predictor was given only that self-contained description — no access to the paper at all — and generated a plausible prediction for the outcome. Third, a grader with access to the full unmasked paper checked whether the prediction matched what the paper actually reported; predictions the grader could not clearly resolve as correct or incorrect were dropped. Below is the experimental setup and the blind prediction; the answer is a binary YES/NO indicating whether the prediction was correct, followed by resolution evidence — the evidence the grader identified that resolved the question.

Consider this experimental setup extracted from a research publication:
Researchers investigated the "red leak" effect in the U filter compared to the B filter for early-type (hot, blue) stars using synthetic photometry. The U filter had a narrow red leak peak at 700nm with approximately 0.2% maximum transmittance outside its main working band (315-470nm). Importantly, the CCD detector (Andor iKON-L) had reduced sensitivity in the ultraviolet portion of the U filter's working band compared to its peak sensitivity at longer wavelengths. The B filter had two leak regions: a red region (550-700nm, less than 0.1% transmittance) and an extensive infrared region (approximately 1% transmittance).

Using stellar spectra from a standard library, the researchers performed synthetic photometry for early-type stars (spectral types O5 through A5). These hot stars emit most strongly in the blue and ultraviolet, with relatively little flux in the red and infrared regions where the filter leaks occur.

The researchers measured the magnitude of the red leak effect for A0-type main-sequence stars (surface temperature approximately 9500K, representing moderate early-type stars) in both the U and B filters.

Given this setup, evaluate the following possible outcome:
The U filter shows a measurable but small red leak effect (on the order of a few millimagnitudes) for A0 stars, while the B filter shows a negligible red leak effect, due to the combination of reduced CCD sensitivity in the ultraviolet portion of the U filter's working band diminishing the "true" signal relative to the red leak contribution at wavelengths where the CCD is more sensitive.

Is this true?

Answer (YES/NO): NO